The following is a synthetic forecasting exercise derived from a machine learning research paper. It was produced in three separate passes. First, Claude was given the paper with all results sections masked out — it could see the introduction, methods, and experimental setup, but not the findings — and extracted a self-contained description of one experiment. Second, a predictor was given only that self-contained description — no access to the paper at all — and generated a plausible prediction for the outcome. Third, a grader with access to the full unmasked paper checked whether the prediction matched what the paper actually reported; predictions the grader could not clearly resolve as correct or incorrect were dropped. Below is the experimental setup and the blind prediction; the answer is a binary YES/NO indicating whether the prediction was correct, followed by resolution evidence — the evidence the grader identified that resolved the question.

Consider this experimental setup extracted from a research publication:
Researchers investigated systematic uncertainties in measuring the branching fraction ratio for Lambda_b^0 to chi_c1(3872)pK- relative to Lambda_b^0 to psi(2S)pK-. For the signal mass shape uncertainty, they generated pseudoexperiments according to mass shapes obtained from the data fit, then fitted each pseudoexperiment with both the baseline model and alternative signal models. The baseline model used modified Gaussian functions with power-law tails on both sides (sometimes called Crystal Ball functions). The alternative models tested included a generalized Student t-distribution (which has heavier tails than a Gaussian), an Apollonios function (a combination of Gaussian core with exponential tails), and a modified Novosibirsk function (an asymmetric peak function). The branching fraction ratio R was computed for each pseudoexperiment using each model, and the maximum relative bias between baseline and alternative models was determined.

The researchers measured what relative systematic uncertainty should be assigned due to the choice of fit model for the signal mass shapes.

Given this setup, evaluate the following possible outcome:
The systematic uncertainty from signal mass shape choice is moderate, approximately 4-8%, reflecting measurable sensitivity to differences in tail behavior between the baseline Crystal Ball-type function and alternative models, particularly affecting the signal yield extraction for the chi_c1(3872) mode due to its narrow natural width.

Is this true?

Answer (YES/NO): NO